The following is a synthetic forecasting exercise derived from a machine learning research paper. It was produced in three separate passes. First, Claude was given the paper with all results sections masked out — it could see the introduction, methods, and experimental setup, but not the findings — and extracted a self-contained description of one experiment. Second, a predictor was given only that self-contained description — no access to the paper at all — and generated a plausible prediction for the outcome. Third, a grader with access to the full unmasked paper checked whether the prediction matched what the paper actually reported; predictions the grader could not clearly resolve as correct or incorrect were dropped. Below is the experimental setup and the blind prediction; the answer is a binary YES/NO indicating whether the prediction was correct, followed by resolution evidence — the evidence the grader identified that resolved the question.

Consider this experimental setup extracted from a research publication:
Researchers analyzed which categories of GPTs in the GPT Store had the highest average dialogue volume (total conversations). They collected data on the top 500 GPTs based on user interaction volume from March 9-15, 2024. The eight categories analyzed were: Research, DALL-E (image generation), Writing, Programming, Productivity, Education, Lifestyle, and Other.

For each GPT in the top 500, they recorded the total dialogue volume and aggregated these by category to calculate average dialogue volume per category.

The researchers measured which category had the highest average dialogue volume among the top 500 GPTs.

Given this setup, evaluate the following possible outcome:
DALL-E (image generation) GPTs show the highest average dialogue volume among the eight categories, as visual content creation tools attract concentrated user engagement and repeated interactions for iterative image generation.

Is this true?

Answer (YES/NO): YES